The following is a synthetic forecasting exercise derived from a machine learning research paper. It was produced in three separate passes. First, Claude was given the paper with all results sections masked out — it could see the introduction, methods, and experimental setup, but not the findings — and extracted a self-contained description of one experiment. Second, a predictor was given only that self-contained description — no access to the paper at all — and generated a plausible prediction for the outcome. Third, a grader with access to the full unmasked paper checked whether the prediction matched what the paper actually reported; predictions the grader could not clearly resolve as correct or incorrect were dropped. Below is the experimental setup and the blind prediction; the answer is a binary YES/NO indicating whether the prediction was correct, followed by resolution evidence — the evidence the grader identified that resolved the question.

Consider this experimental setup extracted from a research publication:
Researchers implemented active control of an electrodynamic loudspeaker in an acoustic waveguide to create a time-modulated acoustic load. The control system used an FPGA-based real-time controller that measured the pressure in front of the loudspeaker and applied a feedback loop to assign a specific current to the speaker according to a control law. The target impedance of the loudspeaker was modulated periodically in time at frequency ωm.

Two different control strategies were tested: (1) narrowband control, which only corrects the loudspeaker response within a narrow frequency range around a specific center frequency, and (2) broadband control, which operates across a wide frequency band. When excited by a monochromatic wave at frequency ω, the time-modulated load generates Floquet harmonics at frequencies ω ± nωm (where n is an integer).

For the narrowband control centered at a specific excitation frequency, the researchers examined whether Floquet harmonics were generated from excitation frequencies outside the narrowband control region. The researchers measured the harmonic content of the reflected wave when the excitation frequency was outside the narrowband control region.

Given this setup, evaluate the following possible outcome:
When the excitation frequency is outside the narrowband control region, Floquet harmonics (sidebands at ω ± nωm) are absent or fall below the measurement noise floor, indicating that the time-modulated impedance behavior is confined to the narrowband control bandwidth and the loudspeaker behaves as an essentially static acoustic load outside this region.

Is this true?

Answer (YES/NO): YES